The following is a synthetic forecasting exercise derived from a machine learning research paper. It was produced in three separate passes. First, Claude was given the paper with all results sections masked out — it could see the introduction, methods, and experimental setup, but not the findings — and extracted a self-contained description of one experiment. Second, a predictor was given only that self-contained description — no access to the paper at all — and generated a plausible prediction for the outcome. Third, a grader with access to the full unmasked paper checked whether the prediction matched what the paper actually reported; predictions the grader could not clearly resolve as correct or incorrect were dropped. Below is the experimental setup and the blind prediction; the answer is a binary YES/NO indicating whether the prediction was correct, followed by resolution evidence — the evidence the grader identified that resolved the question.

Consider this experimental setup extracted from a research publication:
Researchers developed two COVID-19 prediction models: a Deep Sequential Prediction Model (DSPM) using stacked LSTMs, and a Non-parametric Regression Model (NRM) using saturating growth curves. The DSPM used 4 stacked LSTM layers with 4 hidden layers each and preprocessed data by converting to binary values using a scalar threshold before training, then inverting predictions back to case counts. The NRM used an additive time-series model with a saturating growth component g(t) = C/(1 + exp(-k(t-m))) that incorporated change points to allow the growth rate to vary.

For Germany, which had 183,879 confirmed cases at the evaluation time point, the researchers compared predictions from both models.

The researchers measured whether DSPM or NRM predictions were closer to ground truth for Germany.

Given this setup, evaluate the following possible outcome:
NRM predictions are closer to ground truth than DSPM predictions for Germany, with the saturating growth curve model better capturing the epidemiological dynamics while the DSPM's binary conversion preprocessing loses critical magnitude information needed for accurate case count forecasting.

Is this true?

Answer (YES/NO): YES